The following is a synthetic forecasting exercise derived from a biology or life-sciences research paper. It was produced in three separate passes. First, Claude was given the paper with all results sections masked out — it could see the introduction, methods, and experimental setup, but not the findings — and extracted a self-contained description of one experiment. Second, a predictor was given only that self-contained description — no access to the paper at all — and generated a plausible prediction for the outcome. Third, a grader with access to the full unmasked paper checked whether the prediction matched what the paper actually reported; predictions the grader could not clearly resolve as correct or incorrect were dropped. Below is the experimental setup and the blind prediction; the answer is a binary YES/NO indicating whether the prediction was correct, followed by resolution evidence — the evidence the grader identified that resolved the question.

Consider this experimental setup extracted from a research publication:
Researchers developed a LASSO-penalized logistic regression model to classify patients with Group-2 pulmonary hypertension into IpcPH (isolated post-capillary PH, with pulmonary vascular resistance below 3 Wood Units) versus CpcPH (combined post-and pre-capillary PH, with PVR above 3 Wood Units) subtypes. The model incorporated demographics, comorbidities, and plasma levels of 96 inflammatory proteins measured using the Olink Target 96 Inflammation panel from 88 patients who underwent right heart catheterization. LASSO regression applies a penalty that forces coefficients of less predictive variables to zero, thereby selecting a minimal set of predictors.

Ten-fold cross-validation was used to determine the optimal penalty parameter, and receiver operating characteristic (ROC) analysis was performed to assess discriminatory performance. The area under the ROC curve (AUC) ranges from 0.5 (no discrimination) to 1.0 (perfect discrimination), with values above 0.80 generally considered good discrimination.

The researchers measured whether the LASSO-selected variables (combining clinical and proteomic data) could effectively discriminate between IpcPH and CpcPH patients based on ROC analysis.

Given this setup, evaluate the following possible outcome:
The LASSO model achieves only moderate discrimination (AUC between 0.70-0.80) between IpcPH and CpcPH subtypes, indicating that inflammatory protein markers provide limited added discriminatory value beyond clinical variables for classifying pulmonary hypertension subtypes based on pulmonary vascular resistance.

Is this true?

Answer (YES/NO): NO